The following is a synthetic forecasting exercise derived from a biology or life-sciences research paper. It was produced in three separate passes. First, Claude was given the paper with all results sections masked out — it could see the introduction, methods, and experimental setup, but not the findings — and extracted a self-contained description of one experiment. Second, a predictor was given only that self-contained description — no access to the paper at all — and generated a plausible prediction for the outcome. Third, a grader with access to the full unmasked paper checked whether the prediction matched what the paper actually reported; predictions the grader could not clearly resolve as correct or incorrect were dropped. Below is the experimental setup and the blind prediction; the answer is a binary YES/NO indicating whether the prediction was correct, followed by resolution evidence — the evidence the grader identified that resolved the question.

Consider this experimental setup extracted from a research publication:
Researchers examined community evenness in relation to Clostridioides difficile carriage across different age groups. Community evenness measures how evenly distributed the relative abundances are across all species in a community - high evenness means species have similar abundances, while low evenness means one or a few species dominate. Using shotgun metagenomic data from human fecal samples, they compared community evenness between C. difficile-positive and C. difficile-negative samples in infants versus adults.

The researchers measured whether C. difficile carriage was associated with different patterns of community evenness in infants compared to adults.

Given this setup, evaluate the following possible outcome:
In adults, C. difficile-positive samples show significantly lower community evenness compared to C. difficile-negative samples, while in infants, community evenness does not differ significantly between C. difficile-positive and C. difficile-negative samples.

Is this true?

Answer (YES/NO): NO